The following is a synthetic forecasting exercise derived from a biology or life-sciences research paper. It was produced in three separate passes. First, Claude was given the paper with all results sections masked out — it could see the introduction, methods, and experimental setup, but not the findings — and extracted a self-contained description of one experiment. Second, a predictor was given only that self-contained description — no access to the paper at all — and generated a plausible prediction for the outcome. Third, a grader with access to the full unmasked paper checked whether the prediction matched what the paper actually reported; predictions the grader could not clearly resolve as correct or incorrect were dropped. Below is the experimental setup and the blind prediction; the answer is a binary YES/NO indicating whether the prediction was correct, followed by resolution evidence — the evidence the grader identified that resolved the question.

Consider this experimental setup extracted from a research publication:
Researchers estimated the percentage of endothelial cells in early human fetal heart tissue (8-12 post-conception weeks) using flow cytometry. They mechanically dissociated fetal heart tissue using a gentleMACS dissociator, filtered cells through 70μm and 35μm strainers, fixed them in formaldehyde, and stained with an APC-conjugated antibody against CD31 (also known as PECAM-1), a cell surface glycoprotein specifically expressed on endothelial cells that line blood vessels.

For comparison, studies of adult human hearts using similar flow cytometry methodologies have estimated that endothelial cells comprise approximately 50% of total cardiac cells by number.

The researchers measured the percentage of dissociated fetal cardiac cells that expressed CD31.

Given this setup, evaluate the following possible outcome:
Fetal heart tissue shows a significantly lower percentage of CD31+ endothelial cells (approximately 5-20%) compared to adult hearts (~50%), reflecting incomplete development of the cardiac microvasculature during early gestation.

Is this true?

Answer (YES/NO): YES